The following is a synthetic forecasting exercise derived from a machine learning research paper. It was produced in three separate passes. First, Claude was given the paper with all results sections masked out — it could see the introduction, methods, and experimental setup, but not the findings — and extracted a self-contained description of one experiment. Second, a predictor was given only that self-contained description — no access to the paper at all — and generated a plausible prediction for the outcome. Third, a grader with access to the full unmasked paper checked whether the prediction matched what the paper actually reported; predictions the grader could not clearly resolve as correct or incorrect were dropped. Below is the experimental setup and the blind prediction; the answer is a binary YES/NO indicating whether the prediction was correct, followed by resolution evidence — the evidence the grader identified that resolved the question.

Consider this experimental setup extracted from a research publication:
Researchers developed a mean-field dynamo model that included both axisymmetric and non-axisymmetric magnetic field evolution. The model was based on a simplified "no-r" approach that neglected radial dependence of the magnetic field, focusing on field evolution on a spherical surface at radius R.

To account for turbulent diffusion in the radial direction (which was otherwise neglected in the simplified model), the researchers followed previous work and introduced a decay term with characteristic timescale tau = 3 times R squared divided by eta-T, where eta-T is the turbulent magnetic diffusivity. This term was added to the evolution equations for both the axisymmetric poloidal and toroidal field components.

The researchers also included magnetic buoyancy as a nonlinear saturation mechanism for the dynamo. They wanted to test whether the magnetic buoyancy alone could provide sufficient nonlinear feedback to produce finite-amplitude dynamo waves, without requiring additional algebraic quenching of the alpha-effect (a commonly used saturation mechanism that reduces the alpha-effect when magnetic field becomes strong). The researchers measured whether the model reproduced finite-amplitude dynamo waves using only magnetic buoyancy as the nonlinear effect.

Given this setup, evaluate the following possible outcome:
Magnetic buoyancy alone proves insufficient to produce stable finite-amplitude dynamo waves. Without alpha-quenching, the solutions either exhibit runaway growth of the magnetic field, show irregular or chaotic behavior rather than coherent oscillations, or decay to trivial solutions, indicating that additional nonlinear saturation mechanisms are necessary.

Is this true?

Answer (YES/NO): NO